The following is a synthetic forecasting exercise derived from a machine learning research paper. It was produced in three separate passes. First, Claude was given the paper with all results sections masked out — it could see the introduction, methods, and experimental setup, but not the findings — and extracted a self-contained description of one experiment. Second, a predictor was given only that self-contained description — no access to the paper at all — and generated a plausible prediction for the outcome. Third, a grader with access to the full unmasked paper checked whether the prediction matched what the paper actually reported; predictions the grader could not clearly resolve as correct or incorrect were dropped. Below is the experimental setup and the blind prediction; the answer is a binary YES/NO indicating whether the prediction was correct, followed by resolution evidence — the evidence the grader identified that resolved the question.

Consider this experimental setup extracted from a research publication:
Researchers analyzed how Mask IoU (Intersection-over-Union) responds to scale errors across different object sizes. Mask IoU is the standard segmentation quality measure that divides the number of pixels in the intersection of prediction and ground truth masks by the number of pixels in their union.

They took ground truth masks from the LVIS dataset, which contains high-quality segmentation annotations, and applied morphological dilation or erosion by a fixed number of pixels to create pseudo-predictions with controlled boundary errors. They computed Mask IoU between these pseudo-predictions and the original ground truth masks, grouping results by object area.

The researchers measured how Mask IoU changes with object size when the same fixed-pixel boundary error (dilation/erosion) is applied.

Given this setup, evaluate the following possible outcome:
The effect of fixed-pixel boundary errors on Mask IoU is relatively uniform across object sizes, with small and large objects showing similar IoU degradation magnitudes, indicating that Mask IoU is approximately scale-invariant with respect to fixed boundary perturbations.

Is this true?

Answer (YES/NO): NO